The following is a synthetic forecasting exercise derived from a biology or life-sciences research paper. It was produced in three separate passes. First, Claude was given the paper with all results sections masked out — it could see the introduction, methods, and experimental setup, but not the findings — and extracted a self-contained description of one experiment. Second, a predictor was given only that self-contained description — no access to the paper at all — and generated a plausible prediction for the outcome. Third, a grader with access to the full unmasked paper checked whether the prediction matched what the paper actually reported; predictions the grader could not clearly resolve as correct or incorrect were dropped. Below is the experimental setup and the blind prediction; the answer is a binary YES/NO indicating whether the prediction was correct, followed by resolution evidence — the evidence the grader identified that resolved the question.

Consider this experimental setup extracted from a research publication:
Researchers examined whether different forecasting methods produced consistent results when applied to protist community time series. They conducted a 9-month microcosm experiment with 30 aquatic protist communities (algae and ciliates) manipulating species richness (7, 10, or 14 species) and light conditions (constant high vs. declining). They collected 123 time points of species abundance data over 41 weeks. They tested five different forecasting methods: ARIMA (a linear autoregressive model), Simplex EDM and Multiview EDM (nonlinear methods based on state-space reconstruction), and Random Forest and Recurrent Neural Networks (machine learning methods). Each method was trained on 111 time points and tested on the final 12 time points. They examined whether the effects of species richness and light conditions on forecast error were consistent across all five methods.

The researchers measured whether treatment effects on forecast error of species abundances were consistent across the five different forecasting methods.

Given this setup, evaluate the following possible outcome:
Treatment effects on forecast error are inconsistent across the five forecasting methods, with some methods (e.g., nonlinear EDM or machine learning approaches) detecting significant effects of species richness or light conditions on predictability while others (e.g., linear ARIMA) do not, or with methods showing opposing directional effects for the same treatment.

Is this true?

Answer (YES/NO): NO